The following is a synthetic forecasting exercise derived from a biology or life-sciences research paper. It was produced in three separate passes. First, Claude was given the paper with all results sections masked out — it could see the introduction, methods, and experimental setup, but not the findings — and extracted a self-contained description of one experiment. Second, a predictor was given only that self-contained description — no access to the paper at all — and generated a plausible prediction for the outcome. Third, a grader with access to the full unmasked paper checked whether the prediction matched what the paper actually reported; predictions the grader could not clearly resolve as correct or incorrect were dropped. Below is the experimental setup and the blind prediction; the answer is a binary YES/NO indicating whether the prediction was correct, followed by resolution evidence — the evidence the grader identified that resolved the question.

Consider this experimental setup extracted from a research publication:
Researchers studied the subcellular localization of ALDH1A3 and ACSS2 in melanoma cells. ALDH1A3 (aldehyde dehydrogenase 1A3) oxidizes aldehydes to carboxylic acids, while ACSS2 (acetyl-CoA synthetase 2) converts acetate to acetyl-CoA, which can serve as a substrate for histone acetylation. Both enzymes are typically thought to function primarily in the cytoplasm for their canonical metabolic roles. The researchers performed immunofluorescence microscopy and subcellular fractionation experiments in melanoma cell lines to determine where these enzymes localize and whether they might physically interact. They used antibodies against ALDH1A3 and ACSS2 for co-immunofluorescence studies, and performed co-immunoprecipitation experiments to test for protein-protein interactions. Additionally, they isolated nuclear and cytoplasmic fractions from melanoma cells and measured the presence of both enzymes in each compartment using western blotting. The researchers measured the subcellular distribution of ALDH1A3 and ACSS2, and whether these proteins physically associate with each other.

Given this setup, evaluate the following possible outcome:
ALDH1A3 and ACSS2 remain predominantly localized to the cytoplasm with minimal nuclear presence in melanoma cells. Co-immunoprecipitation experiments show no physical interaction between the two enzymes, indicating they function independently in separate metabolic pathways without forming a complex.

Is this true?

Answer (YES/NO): NO